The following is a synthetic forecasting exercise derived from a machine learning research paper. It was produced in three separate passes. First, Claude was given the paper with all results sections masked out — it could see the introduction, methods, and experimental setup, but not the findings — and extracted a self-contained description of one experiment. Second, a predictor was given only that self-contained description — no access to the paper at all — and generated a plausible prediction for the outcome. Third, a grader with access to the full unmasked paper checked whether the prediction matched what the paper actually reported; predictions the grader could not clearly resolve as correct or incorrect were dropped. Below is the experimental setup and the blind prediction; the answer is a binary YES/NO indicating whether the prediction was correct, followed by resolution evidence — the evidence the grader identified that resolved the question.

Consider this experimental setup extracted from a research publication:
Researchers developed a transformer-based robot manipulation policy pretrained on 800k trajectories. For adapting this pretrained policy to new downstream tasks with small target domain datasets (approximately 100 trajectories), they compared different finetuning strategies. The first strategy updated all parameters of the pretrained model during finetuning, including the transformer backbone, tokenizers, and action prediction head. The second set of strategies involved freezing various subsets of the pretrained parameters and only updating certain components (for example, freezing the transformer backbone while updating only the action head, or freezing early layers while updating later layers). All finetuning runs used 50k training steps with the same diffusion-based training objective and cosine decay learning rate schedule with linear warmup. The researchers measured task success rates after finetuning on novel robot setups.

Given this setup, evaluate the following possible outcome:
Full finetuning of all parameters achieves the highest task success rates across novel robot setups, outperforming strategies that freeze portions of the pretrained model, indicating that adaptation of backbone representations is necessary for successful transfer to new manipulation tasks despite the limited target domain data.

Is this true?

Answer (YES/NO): YES